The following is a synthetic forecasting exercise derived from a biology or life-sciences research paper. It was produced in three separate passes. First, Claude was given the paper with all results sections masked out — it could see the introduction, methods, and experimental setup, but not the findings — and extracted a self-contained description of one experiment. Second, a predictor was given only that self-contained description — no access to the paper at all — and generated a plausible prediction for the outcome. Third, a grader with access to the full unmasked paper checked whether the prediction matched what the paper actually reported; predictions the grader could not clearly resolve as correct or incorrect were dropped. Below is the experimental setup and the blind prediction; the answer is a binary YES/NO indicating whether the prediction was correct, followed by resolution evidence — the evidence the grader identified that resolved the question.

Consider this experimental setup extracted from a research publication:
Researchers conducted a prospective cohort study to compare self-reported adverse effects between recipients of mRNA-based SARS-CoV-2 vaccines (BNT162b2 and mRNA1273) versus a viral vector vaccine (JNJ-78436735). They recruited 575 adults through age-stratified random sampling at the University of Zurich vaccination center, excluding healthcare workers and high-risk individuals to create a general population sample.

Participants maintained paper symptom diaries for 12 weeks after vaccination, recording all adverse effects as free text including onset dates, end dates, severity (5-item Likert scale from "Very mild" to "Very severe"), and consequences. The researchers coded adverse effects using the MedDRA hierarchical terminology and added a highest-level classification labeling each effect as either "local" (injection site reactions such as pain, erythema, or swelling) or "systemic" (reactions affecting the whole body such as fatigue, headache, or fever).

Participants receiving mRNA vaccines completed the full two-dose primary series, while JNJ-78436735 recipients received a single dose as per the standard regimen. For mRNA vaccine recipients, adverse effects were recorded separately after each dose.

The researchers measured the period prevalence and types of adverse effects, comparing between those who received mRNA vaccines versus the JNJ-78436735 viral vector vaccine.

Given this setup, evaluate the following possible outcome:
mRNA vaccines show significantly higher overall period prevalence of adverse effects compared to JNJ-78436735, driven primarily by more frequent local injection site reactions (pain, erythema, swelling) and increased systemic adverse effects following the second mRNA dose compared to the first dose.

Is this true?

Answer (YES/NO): NO